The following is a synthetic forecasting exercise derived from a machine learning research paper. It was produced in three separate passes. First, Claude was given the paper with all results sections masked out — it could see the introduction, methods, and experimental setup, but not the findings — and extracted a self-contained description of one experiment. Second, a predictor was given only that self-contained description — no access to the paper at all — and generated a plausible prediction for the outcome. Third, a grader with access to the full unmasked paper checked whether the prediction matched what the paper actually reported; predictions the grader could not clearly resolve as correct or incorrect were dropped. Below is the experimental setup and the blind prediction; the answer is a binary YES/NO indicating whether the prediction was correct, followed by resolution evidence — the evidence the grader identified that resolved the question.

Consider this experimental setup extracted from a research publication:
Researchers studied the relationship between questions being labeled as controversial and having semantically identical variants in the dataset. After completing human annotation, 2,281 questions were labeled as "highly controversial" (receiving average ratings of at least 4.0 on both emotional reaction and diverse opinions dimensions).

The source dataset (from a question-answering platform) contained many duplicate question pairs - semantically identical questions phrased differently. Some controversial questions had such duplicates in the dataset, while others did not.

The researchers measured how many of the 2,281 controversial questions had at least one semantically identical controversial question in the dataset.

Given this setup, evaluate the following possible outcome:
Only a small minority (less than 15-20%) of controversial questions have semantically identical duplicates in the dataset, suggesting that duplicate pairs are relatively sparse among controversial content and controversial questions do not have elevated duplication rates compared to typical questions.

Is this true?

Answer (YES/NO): NO